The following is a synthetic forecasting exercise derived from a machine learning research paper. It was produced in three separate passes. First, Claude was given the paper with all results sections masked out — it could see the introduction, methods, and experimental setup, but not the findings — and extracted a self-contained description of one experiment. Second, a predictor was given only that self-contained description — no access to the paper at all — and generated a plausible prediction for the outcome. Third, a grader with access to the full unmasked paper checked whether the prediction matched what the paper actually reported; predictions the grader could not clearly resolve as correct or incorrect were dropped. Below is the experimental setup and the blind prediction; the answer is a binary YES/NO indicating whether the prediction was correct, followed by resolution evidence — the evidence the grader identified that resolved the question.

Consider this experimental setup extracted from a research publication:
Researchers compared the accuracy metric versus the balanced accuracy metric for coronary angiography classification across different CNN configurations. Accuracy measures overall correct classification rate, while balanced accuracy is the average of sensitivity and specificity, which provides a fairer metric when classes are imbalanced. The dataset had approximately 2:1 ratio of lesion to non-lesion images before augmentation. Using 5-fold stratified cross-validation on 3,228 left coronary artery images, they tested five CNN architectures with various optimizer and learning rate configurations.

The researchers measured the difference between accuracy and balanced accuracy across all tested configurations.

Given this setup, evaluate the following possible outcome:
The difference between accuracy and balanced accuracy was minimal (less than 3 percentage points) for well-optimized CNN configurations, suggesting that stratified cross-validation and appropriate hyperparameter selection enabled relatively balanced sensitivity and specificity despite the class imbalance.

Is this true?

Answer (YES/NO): NO